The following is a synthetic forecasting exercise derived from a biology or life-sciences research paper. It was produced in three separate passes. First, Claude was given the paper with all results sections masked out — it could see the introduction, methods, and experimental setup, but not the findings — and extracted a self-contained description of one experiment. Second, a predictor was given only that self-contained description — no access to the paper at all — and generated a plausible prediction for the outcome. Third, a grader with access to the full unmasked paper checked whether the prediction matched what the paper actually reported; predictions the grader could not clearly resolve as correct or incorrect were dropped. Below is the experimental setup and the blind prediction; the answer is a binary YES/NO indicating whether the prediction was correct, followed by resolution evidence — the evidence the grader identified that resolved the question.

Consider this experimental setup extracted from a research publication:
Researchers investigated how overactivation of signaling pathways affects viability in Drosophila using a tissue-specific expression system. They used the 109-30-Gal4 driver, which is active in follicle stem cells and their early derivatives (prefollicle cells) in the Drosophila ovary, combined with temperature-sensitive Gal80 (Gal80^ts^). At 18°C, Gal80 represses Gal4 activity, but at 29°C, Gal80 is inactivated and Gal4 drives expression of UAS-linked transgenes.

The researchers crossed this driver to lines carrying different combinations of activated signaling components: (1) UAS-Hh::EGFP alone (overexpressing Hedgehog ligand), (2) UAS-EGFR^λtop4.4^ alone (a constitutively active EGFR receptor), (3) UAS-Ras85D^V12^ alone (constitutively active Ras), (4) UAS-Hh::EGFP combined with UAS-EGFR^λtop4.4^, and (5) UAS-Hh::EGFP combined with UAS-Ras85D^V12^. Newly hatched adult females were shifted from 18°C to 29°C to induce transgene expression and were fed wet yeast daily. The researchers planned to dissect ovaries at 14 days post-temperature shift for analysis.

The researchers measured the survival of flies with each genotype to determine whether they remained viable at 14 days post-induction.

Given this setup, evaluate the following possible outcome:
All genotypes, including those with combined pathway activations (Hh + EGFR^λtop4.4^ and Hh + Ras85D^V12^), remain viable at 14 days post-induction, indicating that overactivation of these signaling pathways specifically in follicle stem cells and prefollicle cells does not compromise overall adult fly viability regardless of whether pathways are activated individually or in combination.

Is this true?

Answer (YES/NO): NO